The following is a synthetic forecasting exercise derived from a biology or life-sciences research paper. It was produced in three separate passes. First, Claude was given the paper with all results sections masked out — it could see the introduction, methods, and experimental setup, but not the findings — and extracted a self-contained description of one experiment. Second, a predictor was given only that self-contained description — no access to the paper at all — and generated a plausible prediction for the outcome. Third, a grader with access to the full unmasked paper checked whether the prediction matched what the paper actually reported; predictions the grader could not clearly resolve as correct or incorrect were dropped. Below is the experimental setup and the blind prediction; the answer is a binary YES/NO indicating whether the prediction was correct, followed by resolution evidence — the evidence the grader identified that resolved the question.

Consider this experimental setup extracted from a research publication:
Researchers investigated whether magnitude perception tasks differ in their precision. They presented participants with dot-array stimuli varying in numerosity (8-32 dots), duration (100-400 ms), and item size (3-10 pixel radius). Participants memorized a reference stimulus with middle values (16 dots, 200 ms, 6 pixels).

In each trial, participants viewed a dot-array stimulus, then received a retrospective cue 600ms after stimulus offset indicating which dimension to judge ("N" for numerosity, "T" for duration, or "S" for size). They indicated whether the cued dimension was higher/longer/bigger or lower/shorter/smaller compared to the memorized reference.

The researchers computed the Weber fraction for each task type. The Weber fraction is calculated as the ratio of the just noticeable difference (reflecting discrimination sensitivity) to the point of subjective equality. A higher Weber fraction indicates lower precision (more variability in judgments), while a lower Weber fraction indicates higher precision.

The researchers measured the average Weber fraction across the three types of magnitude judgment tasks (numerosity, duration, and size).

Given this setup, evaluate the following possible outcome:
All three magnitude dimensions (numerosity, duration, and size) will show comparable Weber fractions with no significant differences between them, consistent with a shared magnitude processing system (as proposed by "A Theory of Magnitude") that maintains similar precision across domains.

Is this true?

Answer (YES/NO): NO